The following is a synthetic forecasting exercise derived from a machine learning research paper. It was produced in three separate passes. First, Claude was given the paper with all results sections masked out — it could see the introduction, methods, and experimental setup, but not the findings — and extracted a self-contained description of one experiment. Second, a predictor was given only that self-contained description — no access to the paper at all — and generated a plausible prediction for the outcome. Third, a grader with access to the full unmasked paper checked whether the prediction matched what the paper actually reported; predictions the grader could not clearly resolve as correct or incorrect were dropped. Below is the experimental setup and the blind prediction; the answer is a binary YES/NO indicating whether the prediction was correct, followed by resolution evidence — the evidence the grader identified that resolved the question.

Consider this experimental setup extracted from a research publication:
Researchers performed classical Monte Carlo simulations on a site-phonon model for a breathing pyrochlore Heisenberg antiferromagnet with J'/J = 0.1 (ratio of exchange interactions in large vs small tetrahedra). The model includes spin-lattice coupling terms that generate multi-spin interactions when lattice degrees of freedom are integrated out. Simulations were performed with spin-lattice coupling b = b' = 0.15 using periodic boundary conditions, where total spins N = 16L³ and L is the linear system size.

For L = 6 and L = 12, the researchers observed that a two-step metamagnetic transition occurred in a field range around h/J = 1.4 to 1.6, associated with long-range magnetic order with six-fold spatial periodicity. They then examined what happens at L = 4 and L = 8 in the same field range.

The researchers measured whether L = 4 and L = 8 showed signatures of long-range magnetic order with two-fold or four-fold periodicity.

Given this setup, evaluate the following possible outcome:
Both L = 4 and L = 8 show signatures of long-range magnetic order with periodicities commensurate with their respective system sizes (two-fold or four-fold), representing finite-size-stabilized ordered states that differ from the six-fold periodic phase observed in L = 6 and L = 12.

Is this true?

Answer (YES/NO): NO